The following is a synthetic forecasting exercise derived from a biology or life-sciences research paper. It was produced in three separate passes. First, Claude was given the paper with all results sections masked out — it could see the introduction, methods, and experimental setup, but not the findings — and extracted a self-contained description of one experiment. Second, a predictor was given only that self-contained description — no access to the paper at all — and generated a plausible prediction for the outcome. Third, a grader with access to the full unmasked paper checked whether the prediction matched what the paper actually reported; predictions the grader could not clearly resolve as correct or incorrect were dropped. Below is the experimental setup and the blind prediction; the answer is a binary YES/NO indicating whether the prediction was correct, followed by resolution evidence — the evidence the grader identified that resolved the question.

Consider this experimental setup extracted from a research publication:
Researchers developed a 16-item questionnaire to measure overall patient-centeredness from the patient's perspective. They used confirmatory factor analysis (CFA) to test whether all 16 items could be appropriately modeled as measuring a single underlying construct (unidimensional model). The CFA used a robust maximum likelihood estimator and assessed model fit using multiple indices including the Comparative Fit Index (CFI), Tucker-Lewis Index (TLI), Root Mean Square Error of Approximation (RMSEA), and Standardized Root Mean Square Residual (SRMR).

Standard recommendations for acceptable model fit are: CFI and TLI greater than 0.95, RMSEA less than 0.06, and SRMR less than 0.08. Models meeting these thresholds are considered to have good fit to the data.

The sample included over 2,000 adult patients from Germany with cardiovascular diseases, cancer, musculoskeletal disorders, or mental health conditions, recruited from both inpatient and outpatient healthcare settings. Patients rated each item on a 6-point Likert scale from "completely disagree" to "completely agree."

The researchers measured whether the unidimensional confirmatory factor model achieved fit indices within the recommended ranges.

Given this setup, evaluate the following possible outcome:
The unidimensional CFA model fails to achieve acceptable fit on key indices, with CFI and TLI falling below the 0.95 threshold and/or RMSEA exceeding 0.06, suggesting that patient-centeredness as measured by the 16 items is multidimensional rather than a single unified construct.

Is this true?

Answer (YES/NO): NO